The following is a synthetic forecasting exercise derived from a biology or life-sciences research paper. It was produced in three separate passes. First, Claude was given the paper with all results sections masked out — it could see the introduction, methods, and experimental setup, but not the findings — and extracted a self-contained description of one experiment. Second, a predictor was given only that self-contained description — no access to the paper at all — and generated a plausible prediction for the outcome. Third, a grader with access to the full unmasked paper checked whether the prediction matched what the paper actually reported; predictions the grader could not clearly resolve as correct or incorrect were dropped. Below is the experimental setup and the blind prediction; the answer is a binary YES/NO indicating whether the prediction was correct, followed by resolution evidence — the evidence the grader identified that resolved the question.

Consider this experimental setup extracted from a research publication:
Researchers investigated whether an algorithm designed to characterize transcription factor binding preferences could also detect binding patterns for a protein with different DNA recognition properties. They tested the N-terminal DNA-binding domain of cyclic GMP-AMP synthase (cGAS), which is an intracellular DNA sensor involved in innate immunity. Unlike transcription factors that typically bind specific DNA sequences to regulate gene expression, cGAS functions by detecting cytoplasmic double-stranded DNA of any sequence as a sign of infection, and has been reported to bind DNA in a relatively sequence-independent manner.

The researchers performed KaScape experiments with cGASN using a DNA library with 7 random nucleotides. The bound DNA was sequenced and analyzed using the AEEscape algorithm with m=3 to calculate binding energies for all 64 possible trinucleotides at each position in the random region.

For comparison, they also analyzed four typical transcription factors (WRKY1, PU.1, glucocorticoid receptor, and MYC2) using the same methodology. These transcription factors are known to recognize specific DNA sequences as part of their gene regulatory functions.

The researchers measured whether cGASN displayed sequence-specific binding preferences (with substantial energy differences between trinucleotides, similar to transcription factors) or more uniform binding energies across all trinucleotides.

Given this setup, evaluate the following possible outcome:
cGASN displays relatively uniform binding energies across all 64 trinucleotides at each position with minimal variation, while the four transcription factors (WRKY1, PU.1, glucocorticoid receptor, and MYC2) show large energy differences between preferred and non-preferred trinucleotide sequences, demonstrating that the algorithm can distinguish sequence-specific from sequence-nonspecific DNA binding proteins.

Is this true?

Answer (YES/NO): NO